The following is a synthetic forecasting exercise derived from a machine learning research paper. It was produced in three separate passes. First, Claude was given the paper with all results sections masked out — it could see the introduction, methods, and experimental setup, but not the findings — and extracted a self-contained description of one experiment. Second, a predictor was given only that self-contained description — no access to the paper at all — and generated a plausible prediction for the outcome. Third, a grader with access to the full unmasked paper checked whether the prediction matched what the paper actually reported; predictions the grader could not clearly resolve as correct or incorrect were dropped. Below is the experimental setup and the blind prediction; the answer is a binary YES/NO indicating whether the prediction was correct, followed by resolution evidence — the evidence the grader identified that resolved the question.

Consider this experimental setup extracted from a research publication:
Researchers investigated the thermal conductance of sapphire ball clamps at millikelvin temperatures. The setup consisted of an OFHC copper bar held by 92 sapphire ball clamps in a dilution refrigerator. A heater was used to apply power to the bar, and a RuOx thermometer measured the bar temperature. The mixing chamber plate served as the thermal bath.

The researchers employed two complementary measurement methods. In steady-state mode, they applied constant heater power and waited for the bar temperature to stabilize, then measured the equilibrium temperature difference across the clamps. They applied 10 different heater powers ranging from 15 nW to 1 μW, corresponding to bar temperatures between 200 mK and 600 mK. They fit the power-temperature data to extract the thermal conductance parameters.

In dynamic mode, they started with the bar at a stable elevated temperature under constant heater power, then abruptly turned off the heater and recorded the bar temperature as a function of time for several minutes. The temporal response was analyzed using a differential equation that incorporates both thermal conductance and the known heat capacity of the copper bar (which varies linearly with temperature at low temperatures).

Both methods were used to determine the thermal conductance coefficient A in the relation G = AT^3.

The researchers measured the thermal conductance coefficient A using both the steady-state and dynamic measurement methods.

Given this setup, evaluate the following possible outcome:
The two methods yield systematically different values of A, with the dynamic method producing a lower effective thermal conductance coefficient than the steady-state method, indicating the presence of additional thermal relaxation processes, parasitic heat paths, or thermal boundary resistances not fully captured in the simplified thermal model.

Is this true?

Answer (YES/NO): YES